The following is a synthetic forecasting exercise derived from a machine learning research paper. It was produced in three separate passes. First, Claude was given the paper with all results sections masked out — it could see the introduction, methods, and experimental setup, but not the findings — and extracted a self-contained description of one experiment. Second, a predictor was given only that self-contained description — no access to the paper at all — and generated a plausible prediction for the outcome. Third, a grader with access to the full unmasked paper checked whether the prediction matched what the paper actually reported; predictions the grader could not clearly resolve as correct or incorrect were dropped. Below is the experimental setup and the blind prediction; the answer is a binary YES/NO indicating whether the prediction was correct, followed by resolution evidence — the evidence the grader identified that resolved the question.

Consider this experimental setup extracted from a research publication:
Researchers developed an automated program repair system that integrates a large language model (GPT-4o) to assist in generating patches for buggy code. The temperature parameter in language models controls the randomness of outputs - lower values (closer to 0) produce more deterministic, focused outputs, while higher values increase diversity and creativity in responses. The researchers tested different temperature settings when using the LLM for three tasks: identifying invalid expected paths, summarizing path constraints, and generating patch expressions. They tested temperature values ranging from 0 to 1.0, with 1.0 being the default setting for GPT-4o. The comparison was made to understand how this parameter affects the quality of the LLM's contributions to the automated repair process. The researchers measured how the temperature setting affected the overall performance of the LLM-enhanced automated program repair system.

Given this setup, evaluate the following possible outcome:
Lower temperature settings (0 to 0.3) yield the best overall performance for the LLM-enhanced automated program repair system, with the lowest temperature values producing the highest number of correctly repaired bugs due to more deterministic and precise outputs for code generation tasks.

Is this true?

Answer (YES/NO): NO